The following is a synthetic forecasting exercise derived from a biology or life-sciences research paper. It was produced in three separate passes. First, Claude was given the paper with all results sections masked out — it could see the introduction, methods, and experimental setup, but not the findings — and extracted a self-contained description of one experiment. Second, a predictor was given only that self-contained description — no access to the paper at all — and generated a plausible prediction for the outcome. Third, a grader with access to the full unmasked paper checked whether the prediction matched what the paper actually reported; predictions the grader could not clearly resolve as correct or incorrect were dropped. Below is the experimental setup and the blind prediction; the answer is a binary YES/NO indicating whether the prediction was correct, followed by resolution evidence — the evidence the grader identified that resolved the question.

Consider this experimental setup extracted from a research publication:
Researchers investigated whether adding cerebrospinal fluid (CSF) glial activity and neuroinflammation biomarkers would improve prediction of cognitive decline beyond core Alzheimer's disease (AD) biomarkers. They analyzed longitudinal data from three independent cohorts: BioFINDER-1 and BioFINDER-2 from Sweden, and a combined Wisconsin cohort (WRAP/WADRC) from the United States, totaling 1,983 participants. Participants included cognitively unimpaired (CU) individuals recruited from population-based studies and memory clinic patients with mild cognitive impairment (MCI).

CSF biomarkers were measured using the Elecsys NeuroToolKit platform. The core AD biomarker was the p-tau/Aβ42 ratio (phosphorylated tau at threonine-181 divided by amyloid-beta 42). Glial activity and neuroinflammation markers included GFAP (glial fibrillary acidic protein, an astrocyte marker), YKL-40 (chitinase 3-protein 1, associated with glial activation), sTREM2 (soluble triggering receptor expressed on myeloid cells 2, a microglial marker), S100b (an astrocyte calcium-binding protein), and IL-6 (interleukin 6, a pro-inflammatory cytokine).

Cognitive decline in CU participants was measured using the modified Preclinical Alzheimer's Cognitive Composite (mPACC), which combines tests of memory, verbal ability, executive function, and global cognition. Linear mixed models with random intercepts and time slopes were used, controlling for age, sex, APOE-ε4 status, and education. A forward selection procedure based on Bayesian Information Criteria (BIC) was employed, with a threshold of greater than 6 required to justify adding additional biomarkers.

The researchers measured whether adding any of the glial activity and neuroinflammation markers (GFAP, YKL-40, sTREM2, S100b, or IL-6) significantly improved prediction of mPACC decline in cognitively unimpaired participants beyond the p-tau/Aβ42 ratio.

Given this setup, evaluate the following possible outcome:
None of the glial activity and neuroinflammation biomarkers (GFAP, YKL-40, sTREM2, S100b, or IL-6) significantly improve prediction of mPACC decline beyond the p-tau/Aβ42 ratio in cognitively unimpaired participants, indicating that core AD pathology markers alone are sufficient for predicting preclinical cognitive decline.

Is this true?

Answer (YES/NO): NO